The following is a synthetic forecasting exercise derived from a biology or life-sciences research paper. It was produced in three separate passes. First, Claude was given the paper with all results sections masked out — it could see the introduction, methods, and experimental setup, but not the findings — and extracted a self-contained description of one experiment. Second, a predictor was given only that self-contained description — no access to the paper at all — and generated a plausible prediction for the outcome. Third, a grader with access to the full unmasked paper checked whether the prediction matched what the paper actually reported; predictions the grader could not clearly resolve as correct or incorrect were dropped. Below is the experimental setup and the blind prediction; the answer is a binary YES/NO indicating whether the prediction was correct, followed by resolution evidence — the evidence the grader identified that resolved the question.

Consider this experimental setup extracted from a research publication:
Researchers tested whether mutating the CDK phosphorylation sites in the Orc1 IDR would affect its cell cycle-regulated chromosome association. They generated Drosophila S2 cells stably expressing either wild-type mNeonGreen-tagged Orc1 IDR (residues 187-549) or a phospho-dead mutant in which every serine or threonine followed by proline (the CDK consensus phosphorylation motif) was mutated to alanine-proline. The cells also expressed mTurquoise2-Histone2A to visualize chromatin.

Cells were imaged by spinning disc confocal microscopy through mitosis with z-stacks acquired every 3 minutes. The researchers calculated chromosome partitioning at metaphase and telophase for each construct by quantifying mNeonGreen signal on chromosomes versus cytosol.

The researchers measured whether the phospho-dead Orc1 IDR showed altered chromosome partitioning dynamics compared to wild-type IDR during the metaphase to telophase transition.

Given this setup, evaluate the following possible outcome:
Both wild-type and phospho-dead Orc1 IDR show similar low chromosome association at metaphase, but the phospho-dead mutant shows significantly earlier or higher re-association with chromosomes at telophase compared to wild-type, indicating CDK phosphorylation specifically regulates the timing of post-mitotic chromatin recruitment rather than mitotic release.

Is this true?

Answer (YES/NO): NO